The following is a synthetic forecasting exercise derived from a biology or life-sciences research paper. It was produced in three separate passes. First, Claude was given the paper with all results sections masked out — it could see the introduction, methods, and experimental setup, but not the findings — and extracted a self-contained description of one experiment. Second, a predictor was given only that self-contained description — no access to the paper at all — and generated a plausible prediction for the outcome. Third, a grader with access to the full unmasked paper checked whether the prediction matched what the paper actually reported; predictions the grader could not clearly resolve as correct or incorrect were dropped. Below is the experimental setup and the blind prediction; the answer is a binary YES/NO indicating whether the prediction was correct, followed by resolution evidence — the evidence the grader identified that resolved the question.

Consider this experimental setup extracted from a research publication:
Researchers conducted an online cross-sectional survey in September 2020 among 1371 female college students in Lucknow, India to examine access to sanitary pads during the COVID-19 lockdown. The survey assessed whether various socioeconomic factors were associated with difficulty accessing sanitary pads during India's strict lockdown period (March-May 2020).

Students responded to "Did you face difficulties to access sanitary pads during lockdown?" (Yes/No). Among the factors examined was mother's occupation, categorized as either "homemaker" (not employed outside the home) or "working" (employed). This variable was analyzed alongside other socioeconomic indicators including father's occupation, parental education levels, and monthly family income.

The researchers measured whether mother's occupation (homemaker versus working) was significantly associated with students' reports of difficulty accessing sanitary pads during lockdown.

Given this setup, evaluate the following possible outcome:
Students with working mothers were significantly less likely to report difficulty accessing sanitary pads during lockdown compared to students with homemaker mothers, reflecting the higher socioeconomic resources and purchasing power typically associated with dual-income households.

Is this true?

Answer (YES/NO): NO